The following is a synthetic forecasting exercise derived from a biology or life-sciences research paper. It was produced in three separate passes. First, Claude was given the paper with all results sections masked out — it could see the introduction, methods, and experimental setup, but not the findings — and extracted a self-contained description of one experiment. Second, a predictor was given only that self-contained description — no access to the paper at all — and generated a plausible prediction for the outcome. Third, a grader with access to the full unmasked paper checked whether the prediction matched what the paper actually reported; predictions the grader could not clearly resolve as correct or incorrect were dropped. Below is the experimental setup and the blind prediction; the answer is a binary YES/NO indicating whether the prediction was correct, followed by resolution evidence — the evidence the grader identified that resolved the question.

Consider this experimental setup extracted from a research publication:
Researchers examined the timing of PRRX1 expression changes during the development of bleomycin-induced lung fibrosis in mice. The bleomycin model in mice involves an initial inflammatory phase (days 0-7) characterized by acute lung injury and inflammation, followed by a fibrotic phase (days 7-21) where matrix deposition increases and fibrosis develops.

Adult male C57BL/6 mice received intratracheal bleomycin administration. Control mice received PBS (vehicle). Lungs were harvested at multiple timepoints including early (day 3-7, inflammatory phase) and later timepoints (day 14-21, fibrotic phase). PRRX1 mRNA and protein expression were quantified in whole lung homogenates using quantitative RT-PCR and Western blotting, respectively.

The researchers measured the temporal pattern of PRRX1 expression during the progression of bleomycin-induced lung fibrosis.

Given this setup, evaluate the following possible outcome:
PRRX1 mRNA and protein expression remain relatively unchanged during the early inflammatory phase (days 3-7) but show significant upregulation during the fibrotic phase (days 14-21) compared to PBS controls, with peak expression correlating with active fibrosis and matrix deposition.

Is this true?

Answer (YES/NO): NO